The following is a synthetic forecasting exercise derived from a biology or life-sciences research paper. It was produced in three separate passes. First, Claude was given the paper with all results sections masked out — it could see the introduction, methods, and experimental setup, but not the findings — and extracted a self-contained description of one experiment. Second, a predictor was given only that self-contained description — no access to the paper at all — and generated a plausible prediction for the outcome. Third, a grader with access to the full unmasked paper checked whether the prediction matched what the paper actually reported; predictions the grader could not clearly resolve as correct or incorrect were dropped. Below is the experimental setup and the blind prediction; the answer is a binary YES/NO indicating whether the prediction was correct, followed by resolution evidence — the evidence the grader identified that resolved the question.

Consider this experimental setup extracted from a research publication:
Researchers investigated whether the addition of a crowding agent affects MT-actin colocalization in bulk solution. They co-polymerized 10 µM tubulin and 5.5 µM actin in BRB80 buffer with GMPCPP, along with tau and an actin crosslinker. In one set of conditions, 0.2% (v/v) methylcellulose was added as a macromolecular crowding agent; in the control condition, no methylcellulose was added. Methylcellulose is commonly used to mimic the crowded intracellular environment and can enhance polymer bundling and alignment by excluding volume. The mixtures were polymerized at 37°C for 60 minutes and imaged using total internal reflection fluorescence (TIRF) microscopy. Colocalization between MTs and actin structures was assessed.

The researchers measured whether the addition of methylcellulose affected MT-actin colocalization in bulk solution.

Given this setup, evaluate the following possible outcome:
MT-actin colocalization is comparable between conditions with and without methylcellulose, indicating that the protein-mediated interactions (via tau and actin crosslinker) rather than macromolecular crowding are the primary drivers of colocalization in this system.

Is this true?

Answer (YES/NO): YES